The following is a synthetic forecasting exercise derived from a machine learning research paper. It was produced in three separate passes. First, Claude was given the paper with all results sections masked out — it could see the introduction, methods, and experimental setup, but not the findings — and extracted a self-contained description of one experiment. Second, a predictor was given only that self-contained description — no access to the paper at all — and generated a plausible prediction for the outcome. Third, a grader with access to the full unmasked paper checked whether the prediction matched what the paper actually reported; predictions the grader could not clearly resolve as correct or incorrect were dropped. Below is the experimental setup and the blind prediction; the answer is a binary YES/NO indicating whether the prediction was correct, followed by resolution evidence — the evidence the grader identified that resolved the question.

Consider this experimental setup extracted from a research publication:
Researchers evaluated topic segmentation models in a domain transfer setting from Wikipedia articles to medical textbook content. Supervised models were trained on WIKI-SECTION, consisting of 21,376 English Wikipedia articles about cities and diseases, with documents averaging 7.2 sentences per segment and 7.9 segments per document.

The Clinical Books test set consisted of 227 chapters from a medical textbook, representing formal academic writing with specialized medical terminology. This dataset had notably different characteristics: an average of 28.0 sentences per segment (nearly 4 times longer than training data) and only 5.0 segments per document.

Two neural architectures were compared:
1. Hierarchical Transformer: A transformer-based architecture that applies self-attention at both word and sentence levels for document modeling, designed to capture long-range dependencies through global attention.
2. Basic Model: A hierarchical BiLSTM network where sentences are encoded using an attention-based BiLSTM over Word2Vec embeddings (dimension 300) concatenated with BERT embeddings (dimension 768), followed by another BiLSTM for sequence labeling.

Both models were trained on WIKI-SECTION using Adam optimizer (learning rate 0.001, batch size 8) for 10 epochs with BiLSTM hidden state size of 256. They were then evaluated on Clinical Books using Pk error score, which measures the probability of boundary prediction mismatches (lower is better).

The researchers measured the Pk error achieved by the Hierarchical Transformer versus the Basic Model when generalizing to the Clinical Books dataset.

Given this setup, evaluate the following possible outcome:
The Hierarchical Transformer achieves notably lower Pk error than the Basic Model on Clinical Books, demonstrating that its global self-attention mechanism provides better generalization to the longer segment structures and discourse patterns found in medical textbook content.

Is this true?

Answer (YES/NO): NO